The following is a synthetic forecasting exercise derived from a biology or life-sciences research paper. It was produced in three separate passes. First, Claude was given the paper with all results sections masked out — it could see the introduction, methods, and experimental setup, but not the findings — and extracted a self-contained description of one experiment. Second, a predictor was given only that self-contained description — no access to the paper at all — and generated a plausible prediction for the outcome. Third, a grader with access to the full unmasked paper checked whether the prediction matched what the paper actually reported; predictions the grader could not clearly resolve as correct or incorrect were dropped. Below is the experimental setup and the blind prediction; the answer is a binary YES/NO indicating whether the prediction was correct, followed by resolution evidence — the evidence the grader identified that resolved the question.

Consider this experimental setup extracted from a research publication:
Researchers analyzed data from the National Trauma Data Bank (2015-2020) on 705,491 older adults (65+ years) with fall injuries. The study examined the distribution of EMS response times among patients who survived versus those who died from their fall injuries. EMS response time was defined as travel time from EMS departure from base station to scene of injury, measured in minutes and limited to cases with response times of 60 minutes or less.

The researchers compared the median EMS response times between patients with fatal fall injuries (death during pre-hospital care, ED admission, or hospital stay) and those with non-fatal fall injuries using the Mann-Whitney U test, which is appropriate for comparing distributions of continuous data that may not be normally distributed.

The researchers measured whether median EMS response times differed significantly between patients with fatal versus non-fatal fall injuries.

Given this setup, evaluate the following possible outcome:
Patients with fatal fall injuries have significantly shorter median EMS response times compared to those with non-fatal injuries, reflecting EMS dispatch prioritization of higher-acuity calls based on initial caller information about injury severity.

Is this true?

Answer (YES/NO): NO